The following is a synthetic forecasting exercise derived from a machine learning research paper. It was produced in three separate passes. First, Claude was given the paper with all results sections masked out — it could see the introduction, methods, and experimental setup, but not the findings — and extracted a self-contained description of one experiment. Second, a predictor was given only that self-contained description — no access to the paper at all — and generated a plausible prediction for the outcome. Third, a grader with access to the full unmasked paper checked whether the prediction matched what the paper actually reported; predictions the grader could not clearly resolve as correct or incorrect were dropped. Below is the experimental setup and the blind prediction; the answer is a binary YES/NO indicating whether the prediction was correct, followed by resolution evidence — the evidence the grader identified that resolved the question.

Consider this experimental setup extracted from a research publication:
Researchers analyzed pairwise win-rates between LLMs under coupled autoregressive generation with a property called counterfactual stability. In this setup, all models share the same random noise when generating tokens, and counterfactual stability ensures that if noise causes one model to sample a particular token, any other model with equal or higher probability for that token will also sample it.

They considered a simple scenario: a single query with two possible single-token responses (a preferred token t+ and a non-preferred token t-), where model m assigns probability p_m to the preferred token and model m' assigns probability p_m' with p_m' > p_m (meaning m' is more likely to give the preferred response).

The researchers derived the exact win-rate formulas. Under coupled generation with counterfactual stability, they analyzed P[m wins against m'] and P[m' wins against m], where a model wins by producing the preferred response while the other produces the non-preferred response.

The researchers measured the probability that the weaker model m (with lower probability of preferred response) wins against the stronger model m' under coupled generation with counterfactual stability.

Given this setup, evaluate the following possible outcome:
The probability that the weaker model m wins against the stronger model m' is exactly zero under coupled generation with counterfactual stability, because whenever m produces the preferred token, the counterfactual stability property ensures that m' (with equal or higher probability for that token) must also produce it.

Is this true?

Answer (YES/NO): YES